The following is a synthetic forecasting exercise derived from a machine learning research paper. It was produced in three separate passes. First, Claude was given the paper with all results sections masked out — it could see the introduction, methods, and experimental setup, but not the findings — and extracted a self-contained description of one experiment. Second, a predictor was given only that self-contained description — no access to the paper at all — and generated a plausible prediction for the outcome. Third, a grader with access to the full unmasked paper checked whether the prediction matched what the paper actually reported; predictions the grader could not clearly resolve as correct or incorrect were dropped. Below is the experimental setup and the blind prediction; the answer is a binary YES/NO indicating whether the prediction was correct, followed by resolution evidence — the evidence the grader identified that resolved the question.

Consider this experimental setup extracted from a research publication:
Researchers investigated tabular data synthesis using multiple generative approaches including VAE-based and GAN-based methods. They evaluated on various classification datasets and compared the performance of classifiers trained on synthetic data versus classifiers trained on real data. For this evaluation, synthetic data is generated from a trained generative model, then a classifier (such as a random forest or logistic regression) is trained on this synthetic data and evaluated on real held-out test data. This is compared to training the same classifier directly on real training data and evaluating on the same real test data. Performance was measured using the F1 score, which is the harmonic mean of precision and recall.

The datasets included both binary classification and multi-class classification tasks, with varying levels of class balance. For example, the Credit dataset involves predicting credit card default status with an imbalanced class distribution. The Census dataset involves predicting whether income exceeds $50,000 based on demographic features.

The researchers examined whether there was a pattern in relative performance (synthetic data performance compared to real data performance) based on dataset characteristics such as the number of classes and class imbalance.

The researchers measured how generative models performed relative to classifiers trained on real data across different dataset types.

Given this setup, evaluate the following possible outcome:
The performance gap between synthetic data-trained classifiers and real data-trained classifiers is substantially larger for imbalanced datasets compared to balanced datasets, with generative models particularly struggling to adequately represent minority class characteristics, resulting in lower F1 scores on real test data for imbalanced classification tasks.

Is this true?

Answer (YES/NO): YES